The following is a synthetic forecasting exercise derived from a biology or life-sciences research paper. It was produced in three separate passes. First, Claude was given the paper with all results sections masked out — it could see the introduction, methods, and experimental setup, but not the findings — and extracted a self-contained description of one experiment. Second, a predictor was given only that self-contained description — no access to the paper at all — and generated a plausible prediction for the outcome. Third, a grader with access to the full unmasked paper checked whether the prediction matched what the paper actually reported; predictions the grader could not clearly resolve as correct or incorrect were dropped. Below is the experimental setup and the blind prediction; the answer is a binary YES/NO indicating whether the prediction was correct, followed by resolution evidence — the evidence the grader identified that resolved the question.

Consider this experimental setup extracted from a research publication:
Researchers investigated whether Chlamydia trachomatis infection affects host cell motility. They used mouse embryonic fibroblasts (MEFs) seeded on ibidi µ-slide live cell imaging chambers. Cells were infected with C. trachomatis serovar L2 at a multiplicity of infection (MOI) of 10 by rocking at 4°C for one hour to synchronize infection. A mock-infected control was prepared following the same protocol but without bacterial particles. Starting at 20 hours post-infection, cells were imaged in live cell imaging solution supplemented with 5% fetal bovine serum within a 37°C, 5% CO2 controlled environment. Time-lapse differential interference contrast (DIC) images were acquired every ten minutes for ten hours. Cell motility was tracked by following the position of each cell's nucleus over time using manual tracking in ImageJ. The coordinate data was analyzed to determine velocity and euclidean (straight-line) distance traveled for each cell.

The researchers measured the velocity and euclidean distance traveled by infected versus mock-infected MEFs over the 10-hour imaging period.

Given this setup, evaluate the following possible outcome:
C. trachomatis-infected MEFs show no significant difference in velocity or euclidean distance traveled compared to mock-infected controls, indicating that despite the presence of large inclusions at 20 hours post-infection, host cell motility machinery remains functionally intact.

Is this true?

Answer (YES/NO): NO